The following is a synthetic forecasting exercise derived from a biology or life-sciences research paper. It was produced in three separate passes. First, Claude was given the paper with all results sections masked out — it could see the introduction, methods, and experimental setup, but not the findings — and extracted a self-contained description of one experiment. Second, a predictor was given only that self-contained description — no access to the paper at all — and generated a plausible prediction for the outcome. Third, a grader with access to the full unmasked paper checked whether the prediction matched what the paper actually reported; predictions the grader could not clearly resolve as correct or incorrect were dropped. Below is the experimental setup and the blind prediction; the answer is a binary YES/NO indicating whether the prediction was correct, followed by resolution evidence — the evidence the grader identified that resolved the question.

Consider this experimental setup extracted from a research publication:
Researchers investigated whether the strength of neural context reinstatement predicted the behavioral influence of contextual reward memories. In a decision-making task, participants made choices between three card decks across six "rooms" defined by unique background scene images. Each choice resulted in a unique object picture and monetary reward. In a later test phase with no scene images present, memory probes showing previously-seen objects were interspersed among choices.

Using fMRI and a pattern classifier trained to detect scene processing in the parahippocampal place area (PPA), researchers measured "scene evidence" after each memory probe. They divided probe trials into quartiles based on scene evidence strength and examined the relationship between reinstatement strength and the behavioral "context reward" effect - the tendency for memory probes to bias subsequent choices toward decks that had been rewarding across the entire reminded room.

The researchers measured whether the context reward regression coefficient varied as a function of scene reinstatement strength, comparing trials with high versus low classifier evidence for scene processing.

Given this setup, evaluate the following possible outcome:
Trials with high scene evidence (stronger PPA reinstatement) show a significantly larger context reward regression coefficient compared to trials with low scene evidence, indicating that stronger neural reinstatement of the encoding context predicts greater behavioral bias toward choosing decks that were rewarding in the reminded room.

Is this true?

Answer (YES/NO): YES